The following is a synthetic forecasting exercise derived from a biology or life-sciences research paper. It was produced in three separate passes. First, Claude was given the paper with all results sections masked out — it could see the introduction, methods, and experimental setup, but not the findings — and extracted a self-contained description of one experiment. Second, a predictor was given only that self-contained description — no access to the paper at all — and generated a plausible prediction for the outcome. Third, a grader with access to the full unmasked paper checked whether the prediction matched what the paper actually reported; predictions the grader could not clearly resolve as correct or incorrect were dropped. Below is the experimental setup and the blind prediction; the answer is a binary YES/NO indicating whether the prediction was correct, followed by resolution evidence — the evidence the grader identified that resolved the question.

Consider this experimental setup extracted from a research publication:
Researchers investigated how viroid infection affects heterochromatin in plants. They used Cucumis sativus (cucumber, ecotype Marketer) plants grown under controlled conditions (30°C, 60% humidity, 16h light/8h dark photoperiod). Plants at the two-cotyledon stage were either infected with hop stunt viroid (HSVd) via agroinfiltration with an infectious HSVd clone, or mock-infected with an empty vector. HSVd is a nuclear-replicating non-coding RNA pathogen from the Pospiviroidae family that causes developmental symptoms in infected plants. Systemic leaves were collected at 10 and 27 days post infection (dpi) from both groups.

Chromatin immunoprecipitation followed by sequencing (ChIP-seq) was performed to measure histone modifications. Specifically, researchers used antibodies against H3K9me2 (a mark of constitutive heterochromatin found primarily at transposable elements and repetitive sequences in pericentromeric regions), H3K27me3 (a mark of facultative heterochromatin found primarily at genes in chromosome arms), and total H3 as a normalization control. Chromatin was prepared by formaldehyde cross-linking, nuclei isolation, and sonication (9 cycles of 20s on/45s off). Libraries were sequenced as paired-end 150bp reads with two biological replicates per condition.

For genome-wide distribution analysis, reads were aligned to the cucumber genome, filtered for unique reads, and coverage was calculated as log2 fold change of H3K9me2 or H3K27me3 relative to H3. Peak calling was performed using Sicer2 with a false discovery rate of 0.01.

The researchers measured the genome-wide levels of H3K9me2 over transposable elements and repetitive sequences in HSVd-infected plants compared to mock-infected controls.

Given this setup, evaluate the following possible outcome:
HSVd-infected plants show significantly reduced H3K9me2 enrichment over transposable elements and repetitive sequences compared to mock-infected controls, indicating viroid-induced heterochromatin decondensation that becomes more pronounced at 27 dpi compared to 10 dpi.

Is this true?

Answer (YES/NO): YES